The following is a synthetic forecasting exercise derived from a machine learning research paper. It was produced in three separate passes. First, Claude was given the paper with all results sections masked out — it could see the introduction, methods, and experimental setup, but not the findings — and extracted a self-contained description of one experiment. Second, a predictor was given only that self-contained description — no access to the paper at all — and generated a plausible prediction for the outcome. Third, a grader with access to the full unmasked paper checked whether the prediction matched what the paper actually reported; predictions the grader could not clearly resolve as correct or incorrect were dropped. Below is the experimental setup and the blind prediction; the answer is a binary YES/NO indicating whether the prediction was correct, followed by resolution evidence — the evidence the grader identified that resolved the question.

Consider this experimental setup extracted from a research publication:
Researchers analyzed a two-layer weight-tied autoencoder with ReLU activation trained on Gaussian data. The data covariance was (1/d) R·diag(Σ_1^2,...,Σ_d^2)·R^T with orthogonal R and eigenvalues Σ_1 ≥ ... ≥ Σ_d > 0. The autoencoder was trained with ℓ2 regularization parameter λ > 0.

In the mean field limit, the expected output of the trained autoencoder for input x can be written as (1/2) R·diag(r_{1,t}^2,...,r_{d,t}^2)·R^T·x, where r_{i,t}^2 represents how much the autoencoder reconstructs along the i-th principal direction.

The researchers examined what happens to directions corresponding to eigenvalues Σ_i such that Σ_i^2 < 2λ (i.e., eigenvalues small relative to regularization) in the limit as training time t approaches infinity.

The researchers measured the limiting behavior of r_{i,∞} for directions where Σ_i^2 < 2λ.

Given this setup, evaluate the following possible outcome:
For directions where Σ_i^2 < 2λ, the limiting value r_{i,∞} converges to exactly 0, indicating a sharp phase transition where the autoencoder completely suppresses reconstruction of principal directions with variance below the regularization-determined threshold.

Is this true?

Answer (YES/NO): YES